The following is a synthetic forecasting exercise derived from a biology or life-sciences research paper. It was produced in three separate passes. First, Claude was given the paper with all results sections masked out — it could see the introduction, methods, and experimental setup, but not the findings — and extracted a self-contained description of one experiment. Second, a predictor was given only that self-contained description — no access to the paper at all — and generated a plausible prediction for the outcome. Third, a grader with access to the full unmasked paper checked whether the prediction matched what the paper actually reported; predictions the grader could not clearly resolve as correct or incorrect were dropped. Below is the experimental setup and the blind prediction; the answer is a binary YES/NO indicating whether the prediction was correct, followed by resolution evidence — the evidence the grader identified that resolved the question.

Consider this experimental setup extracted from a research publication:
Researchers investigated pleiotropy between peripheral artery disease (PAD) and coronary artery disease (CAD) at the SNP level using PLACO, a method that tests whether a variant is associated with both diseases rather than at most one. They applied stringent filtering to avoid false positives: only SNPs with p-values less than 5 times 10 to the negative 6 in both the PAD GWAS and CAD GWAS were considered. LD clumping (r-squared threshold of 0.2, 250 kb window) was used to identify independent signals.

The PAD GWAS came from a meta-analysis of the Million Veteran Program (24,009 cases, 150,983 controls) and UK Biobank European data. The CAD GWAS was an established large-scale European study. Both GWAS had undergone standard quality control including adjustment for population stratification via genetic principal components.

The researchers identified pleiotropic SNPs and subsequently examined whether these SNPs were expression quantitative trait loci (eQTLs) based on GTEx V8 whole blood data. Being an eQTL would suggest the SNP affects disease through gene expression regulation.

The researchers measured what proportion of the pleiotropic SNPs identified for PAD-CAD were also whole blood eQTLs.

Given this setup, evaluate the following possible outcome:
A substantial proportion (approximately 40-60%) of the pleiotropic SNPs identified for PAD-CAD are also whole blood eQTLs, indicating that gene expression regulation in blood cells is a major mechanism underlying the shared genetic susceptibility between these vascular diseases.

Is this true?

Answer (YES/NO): NO